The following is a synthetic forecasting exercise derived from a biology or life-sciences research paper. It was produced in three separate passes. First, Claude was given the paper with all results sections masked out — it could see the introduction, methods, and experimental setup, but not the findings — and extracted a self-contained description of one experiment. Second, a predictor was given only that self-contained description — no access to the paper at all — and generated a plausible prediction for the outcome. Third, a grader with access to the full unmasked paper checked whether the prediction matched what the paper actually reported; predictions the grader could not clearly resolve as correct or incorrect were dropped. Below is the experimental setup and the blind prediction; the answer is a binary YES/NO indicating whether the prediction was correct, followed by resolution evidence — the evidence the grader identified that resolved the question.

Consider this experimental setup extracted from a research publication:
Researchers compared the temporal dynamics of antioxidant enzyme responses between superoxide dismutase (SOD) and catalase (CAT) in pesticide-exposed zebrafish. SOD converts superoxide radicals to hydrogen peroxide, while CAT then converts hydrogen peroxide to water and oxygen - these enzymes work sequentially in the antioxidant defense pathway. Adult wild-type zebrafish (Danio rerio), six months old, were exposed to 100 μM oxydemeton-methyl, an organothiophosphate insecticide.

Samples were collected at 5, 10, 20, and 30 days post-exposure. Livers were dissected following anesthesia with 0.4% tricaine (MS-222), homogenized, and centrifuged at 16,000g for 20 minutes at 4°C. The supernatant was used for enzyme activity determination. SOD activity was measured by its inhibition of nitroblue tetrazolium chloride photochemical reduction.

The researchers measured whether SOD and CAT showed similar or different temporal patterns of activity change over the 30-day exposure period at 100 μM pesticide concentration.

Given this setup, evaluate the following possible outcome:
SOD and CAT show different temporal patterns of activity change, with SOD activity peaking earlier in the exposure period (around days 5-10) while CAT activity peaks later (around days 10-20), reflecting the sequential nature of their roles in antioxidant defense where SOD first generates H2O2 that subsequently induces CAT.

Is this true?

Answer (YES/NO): NO